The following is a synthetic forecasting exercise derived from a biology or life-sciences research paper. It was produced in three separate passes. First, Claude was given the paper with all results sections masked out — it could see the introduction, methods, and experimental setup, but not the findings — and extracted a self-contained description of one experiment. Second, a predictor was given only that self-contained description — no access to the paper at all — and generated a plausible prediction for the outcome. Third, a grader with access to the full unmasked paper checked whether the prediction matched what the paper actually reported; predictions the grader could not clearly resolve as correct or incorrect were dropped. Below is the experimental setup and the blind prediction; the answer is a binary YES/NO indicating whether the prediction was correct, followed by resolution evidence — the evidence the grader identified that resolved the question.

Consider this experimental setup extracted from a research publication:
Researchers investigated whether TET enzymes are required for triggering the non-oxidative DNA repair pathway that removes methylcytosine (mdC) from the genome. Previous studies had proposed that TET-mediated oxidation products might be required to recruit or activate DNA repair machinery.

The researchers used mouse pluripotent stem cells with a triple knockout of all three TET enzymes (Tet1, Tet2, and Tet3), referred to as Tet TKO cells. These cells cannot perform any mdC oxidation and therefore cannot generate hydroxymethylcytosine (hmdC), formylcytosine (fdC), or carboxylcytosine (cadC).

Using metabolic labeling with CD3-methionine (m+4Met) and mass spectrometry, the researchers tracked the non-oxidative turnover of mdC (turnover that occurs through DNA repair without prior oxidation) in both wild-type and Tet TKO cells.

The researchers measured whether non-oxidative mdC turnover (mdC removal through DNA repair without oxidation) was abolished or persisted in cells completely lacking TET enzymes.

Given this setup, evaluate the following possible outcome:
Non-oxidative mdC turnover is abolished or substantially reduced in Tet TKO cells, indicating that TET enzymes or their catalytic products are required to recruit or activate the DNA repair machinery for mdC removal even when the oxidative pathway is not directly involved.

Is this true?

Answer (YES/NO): NO